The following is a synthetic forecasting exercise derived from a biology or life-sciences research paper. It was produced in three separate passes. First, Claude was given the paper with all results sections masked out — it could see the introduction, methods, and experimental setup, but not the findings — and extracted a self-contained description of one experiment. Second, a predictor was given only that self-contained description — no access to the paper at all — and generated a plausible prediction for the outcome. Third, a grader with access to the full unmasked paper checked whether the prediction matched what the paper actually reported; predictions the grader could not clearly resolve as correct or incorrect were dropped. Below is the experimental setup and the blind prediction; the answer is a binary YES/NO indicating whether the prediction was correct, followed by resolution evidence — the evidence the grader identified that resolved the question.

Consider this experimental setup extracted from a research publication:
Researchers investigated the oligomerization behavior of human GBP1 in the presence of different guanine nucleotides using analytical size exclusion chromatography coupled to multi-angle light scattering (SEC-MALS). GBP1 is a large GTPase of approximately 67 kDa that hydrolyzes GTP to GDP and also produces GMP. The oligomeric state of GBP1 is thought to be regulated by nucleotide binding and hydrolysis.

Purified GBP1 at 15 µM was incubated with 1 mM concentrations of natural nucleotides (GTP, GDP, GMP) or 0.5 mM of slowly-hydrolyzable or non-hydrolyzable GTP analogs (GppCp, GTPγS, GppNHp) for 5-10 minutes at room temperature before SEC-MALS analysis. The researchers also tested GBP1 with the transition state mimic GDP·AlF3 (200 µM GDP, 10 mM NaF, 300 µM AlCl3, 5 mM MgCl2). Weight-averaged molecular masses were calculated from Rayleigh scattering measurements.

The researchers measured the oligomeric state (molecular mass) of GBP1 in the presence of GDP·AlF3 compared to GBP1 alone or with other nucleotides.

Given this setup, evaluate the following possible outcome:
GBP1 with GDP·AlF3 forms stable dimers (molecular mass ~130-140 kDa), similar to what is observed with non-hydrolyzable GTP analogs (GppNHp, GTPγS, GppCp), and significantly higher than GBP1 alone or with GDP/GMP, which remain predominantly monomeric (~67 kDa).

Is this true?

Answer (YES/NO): NO